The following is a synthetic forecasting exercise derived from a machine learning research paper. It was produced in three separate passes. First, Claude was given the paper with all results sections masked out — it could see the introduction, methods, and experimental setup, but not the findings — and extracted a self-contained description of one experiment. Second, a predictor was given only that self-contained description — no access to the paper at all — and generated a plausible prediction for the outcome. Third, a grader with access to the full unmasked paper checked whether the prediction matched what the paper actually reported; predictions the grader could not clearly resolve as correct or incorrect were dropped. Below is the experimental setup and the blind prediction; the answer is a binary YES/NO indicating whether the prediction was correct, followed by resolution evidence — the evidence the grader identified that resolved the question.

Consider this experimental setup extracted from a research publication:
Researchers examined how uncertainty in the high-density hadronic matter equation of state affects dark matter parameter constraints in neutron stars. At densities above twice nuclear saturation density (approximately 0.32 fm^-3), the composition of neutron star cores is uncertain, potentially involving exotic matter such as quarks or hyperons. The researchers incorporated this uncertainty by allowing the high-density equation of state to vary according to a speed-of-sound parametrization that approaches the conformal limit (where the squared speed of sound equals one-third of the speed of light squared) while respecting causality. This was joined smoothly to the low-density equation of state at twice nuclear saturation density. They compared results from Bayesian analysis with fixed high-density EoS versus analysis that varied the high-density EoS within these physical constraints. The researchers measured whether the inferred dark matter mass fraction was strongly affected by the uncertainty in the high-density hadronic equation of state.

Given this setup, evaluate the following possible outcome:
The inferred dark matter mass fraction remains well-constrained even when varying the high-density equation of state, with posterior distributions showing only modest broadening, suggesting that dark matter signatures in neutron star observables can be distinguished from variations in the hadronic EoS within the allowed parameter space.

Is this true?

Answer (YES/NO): YES